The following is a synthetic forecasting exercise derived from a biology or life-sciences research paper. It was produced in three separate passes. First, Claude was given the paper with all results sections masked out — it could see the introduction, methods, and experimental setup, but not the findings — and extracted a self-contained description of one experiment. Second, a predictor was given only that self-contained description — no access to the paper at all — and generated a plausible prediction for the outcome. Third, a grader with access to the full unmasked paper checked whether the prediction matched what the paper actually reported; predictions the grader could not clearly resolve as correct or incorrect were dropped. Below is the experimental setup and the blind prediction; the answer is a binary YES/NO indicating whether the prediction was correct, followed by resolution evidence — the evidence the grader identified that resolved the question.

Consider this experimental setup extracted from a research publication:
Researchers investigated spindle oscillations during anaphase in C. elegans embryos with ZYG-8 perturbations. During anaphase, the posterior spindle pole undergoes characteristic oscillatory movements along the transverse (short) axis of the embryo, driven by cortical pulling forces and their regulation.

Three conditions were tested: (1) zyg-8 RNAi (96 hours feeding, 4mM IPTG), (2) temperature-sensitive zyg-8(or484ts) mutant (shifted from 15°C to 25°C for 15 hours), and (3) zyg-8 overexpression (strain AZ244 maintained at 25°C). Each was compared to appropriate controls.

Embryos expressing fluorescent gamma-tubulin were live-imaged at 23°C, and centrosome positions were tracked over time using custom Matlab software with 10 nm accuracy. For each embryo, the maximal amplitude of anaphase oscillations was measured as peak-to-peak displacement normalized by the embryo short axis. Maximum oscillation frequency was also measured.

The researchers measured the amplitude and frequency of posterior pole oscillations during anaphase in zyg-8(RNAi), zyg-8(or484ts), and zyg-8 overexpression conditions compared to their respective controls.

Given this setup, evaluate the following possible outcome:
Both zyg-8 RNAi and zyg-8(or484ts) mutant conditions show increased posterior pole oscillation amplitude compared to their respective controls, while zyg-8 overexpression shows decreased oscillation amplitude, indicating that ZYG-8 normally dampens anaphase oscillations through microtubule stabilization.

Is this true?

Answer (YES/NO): NO